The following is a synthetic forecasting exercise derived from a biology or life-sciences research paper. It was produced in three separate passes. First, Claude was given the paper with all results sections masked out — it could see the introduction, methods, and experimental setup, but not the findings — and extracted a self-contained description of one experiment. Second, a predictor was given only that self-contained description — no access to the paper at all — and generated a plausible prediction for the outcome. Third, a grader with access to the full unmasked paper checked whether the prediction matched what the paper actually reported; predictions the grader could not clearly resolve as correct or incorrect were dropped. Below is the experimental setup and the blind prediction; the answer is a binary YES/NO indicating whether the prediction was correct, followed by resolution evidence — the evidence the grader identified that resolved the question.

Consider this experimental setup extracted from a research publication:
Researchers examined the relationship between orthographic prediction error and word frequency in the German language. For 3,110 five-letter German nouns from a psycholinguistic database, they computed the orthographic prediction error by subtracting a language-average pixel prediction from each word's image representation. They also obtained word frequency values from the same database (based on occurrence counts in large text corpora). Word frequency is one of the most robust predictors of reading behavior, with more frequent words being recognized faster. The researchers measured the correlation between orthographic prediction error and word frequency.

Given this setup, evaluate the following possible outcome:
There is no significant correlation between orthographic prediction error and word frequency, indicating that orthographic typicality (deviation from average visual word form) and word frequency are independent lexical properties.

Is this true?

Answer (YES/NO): YES